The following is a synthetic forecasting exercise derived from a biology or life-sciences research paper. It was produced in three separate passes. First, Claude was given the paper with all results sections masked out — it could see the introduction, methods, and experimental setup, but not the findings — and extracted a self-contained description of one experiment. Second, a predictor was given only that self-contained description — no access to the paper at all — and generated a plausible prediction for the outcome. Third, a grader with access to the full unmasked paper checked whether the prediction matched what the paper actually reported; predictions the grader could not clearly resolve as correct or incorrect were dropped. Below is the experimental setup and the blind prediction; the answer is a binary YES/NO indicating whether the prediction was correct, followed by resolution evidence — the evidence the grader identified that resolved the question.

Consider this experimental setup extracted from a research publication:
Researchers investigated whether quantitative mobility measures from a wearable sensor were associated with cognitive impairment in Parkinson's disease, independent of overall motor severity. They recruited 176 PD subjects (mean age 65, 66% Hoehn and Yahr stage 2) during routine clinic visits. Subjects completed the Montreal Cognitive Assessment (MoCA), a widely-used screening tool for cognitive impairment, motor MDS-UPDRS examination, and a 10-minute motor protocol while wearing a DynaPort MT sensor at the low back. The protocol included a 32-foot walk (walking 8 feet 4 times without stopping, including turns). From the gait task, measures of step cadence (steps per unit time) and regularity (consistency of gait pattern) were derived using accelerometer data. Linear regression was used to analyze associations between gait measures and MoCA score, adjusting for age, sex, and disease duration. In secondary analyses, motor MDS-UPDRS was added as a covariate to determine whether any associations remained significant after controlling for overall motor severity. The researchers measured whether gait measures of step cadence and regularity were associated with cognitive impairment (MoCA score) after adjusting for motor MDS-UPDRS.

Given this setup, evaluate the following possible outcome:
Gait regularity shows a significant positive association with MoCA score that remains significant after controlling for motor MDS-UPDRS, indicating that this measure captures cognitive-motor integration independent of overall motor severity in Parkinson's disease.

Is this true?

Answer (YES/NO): YES